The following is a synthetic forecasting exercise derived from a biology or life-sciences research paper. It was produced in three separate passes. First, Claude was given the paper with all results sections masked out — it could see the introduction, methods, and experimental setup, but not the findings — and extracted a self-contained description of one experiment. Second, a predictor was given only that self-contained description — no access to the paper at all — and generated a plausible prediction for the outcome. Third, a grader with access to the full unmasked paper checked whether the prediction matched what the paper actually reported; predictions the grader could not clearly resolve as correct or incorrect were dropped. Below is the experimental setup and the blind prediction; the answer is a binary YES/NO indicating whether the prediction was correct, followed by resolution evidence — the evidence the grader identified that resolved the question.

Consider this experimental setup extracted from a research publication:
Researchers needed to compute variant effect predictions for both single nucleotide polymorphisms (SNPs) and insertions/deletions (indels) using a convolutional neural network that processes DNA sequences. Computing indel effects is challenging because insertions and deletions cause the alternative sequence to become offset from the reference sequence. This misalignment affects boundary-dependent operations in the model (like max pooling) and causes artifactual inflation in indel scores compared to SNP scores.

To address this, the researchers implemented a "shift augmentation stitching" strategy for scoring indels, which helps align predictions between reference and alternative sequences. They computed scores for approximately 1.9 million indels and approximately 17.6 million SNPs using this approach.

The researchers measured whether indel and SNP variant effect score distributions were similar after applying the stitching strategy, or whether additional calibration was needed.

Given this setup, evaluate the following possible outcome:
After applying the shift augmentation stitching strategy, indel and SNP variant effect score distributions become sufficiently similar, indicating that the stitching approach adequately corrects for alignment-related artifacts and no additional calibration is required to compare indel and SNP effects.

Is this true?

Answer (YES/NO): NO